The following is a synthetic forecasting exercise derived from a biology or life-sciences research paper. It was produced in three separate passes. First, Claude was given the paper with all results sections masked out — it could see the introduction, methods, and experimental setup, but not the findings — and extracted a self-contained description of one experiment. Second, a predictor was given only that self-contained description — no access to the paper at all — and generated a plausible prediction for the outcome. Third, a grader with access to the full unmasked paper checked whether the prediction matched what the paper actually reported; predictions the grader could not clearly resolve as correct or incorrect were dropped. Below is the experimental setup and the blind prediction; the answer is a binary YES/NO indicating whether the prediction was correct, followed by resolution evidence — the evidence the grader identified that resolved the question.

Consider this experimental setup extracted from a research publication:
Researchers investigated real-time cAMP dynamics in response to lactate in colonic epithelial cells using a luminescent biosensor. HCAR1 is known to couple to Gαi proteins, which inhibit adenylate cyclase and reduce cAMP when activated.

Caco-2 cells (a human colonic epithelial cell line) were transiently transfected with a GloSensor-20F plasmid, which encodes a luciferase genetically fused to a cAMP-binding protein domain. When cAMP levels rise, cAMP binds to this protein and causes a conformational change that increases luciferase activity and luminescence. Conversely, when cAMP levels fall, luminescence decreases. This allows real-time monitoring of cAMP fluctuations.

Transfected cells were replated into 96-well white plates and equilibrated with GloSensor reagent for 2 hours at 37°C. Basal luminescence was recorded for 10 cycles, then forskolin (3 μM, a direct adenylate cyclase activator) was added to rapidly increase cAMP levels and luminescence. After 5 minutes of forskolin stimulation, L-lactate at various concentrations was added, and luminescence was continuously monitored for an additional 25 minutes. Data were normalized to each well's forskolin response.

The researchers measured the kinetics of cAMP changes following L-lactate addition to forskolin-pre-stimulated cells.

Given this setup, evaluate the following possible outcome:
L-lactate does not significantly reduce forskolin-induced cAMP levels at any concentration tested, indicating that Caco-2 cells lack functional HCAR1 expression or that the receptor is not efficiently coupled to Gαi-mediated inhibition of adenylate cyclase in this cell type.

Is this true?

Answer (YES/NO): NO